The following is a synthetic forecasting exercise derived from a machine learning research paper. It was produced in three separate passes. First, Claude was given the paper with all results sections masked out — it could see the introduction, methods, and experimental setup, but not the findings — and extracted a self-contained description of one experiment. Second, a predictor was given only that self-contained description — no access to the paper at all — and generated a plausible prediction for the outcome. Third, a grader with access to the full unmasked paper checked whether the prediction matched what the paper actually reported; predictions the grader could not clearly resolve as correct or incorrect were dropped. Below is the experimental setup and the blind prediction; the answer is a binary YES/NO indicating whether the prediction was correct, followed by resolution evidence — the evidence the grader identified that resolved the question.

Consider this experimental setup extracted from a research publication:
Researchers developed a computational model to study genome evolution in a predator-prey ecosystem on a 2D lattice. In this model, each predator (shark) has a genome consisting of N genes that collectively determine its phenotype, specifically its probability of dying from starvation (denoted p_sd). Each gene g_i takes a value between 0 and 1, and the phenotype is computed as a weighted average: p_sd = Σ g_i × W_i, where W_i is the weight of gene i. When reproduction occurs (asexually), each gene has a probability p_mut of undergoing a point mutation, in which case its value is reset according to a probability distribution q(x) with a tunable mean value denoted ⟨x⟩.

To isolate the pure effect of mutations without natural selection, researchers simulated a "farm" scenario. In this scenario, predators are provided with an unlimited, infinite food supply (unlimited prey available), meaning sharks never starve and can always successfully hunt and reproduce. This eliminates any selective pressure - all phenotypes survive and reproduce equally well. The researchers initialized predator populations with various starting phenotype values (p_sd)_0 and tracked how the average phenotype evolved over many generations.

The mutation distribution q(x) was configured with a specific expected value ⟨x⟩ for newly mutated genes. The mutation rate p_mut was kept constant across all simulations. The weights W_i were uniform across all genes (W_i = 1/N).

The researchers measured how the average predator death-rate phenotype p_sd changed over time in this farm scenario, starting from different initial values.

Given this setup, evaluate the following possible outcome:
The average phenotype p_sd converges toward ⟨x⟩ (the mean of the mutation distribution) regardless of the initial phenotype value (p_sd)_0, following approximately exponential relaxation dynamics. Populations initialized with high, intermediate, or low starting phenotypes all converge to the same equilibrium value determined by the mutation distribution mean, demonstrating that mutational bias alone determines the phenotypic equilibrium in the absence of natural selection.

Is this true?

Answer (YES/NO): YES